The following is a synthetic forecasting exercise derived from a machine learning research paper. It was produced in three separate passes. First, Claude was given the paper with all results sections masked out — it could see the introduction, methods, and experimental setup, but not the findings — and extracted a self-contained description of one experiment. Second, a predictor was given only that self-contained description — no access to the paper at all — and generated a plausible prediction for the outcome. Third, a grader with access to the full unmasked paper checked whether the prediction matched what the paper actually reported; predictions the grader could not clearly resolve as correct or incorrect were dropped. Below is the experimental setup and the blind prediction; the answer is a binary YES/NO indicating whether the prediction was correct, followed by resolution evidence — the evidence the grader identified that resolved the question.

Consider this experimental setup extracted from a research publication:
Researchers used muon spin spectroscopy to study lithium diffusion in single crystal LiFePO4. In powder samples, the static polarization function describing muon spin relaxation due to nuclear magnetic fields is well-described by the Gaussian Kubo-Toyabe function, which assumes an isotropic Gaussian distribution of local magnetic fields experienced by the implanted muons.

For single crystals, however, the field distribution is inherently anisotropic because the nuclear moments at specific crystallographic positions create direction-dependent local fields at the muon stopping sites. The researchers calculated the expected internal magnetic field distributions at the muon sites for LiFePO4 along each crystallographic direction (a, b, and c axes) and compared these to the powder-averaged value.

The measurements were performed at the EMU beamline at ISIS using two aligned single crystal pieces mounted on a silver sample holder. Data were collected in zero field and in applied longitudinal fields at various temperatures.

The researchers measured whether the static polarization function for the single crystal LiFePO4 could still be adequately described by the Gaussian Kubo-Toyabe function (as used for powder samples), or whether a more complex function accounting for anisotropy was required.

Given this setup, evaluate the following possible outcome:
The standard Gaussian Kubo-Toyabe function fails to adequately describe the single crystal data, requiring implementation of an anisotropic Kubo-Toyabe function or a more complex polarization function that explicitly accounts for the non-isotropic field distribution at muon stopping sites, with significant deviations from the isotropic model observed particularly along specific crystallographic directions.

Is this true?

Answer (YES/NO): NO